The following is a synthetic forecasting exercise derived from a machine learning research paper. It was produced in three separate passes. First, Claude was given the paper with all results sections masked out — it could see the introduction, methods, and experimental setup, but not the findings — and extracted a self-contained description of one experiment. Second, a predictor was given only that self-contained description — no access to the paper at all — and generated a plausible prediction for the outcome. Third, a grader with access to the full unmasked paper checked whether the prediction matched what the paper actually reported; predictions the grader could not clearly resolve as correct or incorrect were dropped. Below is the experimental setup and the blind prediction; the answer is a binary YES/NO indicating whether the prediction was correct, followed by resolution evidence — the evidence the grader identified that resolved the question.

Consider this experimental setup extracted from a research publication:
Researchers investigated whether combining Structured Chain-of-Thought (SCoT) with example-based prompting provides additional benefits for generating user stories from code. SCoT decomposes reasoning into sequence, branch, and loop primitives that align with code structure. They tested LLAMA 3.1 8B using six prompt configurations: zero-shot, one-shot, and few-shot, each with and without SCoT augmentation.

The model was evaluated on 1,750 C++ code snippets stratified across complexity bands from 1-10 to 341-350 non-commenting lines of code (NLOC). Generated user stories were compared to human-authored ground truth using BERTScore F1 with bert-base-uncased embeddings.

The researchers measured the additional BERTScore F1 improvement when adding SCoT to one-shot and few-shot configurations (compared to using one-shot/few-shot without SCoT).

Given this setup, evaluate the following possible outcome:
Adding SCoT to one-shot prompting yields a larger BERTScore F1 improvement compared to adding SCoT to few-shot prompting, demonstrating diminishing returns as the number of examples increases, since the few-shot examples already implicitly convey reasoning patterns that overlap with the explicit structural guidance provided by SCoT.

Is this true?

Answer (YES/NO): NO